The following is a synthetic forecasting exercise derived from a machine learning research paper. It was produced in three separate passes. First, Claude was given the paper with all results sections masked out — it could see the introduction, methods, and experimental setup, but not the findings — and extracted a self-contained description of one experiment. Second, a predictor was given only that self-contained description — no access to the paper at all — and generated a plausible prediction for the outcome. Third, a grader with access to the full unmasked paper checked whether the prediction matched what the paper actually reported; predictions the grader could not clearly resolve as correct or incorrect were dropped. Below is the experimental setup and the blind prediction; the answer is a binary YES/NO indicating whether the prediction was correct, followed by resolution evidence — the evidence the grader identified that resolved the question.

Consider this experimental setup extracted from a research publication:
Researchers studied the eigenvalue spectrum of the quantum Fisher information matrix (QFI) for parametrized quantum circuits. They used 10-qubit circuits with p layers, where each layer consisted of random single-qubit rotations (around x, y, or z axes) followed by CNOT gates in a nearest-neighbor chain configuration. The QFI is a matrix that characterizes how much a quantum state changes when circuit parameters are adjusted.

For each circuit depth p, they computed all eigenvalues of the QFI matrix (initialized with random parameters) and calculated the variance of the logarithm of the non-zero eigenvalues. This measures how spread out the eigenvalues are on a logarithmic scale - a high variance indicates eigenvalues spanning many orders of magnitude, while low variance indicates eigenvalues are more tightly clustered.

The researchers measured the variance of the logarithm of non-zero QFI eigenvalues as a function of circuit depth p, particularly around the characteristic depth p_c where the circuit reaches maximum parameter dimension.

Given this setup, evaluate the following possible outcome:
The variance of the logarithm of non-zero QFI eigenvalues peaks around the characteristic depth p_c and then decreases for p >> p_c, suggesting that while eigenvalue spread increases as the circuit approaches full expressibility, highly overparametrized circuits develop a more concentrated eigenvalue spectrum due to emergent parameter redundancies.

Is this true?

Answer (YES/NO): YES